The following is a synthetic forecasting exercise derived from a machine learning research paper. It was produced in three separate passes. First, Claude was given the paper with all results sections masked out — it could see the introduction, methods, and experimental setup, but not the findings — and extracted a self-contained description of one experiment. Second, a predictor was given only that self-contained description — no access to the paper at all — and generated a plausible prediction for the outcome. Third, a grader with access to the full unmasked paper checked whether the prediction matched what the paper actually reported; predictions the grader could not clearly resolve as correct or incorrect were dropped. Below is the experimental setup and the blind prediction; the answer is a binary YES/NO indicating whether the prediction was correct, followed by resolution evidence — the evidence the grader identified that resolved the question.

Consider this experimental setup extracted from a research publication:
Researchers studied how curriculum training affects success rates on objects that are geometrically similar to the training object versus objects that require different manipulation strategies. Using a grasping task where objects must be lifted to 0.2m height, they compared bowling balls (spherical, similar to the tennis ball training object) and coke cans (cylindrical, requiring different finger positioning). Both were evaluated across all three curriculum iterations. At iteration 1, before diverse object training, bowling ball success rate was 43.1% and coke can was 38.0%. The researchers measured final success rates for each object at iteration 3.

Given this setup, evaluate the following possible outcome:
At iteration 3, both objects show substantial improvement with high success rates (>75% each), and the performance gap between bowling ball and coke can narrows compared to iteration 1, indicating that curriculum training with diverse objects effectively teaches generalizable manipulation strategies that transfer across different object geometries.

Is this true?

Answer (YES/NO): NO